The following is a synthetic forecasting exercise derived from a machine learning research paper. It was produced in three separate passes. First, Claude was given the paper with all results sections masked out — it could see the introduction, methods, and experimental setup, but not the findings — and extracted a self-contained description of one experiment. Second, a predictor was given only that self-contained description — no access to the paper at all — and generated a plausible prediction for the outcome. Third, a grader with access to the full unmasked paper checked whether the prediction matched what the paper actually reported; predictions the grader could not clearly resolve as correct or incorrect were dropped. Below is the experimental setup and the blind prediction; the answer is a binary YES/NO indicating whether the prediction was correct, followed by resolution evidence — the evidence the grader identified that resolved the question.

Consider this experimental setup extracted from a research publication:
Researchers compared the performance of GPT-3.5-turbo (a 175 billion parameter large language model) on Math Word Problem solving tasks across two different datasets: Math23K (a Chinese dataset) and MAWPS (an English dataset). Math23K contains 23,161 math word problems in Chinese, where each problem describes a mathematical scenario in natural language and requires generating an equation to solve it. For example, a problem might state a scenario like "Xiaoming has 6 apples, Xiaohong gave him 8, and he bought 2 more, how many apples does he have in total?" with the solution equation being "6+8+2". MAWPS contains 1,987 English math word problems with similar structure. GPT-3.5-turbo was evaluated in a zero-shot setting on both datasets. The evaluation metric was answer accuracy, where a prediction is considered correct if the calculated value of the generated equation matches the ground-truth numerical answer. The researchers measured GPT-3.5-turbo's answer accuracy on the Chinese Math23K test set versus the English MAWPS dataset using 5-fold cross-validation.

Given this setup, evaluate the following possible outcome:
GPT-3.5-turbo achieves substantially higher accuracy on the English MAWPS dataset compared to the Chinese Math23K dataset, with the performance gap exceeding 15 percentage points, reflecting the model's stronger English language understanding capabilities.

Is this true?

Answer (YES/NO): YES